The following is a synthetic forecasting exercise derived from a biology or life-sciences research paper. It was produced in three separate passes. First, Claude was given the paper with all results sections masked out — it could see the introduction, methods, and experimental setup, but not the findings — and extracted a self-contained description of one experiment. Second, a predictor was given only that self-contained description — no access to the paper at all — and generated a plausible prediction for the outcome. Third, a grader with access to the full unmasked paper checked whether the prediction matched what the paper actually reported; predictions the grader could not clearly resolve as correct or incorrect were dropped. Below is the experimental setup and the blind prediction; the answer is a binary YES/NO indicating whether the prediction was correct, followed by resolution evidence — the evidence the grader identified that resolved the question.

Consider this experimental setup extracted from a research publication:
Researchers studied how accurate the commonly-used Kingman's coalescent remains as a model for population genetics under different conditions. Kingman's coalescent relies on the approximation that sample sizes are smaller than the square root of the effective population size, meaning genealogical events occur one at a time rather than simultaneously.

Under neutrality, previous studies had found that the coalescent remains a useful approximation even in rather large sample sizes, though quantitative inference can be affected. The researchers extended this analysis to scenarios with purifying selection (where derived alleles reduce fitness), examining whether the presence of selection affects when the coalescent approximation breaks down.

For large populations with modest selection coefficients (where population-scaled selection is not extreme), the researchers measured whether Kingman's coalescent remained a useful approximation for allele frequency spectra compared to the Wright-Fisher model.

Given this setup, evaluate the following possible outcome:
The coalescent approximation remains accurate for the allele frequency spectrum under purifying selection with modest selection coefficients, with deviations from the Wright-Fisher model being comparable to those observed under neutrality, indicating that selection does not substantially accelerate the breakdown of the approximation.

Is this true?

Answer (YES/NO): NO